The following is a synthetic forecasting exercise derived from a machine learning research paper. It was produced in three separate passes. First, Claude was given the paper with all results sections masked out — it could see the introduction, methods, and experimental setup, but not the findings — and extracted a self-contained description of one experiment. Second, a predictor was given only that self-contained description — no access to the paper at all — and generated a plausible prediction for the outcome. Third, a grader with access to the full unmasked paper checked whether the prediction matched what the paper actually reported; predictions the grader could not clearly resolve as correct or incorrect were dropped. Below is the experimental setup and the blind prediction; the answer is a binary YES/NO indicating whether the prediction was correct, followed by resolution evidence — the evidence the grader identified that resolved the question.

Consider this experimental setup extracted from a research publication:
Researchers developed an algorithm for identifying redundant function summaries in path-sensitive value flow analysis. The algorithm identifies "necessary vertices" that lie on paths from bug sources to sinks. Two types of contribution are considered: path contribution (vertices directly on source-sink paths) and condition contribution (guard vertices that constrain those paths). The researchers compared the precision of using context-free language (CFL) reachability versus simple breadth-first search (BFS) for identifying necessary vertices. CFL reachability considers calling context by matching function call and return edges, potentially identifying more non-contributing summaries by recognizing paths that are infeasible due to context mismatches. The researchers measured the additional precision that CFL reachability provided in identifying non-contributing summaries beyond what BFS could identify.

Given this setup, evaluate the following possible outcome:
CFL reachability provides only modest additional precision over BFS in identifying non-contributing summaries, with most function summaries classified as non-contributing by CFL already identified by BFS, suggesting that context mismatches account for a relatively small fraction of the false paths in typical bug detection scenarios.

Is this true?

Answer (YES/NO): YES